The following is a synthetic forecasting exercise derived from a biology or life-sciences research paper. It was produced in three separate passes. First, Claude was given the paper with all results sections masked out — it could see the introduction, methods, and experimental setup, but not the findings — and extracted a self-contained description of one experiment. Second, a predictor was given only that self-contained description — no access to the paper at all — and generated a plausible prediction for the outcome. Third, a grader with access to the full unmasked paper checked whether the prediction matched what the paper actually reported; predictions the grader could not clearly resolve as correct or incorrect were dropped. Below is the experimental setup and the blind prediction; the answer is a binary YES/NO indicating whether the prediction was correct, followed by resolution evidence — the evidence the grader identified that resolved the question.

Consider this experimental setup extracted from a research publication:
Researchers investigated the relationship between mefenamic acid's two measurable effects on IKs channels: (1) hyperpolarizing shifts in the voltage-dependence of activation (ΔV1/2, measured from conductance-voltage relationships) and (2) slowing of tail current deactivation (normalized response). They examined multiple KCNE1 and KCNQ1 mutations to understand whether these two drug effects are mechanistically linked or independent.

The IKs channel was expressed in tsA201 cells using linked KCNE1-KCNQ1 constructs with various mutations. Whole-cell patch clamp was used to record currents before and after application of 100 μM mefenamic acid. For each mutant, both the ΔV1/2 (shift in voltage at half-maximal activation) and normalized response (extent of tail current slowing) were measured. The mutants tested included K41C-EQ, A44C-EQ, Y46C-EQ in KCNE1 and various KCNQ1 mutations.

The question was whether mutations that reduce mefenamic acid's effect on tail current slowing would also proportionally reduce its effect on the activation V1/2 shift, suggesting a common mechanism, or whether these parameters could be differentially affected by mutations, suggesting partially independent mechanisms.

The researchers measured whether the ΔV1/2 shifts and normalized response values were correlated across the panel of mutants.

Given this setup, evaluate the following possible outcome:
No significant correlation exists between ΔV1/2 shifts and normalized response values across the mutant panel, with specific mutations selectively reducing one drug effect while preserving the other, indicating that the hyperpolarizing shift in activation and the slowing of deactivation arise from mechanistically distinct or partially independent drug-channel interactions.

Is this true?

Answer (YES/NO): YES